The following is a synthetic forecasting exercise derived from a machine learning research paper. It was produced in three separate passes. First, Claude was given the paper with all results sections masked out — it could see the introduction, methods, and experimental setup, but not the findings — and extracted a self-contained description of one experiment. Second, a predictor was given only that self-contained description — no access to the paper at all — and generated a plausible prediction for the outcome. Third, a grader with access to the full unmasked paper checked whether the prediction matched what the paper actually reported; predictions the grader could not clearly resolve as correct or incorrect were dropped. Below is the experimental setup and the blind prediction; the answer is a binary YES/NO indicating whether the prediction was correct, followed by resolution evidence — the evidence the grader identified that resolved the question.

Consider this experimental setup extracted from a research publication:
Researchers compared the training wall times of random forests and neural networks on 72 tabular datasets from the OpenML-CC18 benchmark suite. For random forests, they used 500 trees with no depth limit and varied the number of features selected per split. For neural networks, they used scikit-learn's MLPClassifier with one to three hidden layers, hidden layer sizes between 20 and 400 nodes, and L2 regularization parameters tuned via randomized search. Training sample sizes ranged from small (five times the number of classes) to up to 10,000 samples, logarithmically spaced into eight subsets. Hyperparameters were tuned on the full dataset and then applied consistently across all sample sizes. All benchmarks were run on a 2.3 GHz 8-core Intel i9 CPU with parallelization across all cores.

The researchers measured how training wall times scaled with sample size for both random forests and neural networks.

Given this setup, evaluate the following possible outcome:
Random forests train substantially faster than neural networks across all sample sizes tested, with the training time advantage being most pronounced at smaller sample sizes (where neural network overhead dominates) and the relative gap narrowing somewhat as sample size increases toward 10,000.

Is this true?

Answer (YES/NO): NO